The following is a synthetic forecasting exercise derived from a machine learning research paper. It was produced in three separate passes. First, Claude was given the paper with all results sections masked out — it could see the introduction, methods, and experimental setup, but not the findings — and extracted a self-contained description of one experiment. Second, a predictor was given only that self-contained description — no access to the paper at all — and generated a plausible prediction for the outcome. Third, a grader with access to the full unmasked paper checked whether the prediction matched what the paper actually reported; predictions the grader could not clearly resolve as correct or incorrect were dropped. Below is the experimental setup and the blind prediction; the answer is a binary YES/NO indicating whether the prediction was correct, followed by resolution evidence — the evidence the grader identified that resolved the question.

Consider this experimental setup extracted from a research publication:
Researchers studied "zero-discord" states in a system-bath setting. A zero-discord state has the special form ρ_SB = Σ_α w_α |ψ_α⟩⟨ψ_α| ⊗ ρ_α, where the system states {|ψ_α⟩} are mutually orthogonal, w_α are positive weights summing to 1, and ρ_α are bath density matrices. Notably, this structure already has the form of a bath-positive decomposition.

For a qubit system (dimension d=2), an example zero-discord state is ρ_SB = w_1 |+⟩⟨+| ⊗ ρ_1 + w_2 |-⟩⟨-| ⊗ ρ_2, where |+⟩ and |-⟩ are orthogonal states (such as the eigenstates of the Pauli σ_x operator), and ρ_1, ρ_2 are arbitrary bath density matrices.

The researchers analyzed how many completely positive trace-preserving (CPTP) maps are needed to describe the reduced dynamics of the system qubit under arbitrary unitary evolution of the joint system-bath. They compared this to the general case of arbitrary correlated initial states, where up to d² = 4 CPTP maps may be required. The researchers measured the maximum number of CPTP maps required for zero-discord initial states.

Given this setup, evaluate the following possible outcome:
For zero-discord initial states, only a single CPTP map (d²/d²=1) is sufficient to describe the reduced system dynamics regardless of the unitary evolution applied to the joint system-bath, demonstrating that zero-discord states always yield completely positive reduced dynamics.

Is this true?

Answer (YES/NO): NO